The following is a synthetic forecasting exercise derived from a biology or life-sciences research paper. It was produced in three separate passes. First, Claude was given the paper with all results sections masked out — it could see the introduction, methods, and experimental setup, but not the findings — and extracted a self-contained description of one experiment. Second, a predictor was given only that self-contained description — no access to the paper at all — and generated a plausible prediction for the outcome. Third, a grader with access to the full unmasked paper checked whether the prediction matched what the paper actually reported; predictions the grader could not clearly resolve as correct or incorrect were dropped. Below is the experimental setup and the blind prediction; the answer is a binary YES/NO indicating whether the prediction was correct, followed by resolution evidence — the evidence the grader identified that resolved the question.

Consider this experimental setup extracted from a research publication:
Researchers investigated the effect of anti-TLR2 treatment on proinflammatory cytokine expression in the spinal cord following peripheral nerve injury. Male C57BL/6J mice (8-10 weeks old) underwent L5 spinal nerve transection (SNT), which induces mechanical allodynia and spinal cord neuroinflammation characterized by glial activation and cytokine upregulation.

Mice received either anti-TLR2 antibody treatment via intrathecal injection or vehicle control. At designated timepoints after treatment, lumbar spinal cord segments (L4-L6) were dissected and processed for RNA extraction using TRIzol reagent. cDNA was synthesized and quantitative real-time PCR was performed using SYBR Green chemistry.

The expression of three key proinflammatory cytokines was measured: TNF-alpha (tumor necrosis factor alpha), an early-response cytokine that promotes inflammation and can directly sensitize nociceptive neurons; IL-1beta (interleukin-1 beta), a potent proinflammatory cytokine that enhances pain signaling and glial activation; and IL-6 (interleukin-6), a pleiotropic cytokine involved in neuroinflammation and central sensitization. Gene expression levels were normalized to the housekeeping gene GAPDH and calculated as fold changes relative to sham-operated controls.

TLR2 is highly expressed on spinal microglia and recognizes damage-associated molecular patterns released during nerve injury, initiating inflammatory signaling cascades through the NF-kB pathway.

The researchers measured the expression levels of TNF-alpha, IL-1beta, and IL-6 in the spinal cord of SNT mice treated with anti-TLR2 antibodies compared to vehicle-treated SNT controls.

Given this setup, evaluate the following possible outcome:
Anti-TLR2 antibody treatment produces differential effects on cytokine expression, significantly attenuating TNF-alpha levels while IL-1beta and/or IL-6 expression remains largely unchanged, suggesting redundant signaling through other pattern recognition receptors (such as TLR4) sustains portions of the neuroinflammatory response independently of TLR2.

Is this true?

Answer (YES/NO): NO